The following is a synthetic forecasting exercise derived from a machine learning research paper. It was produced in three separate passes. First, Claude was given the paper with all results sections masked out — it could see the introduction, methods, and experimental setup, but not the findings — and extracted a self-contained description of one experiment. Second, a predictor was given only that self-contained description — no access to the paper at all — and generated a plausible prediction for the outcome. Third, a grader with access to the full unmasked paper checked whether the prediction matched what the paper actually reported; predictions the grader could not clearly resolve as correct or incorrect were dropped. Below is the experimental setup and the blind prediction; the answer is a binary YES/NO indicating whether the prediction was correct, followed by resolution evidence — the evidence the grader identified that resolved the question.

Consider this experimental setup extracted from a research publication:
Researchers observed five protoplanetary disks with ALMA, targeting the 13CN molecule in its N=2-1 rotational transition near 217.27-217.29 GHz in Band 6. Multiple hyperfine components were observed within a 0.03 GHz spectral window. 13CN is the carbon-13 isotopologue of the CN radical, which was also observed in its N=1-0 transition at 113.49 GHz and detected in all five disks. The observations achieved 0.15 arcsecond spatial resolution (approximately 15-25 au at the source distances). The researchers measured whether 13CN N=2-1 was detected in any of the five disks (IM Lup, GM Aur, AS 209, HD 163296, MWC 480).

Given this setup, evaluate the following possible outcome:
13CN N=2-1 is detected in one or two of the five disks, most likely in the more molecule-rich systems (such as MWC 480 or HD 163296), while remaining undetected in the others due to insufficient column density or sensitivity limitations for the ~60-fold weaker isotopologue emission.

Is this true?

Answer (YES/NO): NO